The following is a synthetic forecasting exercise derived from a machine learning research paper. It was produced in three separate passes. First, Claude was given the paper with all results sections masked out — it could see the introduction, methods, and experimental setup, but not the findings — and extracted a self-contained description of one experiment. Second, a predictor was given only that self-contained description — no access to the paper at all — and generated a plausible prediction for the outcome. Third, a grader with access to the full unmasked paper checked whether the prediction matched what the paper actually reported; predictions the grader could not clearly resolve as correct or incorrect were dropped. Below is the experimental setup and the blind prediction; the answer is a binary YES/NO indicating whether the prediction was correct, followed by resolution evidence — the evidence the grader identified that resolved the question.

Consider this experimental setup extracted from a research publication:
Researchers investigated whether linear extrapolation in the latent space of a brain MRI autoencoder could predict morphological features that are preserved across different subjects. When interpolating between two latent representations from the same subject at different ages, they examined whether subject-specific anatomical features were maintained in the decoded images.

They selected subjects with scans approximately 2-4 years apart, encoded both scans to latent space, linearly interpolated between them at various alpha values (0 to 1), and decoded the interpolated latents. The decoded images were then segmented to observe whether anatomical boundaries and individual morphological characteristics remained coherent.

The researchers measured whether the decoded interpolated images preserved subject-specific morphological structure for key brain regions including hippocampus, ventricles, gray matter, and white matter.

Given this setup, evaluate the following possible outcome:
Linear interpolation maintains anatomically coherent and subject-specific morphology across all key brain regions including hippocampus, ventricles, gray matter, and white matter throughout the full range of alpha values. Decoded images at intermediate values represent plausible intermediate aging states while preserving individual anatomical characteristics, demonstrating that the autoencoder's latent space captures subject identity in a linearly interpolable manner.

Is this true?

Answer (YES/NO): YES